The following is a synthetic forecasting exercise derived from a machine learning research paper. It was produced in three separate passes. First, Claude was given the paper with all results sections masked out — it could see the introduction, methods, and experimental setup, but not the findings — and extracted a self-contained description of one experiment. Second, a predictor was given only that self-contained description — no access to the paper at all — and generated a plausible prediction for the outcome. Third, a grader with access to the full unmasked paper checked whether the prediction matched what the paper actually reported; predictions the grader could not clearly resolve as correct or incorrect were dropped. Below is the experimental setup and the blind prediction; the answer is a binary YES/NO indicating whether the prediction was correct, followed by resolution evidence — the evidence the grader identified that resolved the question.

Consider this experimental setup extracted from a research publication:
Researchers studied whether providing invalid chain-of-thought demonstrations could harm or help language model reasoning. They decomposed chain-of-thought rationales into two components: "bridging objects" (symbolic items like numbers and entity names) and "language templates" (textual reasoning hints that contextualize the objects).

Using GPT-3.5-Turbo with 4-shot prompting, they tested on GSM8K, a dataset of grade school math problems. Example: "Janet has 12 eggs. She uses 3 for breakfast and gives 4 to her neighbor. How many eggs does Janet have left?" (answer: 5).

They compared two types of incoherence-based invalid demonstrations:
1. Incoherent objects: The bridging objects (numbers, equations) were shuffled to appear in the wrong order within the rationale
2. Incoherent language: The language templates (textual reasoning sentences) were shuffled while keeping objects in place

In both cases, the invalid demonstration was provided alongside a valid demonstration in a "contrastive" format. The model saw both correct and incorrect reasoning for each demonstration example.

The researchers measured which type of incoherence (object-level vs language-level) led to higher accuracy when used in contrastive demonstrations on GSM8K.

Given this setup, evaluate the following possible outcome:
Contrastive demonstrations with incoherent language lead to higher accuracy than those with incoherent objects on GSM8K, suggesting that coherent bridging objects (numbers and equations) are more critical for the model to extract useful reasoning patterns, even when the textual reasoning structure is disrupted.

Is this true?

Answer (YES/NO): NO